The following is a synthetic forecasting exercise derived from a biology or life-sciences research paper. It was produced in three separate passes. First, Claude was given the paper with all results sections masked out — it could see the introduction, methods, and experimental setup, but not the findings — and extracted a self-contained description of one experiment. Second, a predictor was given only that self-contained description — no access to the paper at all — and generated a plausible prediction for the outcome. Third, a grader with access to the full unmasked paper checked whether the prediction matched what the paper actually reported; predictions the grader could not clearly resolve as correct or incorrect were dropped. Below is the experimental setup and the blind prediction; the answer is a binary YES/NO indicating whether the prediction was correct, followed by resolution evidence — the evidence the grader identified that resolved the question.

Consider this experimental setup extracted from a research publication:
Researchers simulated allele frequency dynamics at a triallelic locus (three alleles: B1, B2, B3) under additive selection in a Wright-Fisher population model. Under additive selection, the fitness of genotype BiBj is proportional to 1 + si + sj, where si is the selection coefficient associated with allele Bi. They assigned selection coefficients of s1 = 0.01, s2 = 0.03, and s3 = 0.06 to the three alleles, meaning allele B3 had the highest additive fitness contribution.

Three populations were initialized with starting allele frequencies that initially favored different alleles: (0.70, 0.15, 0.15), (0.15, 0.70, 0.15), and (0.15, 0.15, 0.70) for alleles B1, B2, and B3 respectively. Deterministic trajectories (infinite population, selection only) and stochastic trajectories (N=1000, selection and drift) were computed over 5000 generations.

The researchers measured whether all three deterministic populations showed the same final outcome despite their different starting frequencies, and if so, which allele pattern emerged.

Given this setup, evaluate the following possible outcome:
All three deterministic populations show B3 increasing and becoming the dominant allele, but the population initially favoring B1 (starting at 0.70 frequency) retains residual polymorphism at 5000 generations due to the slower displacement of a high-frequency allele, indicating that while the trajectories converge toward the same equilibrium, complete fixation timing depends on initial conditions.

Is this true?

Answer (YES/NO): NO